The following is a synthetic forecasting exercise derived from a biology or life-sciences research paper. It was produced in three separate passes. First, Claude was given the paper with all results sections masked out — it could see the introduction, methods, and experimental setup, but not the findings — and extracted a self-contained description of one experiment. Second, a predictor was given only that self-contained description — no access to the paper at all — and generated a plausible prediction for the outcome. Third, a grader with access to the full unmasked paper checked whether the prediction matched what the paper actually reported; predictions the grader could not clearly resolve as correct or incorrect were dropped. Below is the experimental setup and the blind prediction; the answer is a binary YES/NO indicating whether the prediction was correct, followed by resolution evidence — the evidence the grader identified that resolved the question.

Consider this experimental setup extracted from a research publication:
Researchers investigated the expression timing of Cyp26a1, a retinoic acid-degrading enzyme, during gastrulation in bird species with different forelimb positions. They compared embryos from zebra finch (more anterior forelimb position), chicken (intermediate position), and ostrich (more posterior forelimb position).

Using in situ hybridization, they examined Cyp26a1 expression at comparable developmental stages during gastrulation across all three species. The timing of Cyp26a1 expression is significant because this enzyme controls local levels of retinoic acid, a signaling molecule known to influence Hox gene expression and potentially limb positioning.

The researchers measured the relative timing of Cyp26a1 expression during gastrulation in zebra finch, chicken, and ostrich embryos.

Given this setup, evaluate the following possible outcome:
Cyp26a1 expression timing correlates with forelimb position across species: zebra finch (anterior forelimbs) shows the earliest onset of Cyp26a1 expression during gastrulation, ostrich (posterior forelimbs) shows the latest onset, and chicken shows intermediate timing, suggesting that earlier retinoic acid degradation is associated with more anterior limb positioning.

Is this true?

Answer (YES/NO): YES